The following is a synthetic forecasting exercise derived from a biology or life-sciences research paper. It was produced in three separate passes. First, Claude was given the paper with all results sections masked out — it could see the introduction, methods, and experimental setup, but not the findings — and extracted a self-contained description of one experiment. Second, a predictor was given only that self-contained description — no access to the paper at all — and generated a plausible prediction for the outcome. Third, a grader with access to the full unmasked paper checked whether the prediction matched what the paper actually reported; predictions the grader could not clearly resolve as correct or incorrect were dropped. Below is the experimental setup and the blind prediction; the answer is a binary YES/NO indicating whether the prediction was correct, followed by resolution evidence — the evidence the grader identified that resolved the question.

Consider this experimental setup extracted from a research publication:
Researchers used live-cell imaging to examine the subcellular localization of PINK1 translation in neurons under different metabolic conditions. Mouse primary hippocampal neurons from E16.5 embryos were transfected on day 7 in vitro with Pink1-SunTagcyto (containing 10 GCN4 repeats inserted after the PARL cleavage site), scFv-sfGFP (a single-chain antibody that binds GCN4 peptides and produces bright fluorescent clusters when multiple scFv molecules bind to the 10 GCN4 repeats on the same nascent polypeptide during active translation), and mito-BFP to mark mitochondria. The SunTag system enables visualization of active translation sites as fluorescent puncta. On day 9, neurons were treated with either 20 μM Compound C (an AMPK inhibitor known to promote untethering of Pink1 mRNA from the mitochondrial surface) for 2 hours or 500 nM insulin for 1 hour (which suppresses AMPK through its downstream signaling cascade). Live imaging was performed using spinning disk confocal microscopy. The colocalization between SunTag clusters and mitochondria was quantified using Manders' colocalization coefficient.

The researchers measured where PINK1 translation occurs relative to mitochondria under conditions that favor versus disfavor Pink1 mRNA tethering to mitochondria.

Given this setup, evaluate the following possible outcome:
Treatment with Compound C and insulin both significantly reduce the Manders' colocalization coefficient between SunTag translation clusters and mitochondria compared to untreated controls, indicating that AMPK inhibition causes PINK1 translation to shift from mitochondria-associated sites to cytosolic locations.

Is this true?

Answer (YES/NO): NO